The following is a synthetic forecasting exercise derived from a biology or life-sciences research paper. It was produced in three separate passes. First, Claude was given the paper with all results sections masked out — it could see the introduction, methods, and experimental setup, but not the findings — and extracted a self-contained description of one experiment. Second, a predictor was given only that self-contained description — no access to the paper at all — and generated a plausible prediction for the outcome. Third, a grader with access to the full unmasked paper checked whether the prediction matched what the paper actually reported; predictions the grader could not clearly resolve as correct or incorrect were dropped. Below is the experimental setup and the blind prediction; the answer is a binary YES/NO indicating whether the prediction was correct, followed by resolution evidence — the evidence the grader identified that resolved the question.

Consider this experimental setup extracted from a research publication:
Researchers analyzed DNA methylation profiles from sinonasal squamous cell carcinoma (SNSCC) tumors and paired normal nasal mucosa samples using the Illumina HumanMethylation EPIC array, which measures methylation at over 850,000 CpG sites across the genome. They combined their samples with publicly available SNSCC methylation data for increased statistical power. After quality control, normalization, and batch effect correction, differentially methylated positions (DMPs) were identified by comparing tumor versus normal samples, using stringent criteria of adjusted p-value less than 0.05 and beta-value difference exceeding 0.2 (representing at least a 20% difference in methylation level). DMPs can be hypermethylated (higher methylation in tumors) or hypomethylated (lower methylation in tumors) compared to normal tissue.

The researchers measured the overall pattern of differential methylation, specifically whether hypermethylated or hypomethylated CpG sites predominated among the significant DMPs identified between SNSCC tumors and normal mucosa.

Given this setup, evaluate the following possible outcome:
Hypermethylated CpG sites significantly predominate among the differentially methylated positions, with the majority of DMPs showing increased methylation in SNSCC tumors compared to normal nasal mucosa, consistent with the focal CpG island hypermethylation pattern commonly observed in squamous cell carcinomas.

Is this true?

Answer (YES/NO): NO